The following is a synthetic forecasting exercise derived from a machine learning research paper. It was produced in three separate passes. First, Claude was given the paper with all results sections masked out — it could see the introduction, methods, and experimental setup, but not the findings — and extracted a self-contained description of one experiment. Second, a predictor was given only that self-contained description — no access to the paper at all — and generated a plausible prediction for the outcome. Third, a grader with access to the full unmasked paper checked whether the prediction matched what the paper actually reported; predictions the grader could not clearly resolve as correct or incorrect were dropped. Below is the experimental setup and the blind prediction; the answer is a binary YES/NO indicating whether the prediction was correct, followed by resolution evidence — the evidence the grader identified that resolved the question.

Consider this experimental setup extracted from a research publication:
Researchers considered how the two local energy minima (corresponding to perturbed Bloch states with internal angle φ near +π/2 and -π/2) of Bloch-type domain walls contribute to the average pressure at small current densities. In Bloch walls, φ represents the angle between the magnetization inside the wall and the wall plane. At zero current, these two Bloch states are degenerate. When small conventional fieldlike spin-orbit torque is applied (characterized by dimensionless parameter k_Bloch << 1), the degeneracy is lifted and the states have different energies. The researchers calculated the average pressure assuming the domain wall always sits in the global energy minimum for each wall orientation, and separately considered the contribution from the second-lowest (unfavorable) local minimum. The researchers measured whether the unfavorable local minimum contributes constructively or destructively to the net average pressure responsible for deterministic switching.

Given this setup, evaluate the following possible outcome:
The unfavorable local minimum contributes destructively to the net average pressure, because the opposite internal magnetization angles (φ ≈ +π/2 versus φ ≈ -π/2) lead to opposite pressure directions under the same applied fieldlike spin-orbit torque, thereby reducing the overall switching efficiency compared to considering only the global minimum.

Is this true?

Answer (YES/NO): YES